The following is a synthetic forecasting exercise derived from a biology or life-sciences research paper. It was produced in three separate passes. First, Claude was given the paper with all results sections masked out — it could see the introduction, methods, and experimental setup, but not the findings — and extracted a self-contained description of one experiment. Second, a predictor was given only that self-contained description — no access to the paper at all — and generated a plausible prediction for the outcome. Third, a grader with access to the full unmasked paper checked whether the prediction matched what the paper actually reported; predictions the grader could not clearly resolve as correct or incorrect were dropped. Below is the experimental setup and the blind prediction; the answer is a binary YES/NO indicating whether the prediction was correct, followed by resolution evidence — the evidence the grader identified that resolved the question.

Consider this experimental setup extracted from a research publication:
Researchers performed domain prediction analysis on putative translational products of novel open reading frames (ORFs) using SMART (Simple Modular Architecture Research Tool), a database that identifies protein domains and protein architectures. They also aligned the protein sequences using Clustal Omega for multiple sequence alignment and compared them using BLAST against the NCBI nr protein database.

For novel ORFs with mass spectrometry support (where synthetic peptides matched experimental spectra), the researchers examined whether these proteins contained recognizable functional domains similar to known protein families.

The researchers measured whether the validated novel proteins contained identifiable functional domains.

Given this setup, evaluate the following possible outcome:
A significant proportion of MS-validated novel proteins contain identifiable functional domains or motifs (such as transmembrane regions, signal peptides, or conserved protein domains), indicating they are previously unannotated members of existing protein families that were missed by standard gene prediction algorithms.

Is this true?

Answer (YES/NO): NO